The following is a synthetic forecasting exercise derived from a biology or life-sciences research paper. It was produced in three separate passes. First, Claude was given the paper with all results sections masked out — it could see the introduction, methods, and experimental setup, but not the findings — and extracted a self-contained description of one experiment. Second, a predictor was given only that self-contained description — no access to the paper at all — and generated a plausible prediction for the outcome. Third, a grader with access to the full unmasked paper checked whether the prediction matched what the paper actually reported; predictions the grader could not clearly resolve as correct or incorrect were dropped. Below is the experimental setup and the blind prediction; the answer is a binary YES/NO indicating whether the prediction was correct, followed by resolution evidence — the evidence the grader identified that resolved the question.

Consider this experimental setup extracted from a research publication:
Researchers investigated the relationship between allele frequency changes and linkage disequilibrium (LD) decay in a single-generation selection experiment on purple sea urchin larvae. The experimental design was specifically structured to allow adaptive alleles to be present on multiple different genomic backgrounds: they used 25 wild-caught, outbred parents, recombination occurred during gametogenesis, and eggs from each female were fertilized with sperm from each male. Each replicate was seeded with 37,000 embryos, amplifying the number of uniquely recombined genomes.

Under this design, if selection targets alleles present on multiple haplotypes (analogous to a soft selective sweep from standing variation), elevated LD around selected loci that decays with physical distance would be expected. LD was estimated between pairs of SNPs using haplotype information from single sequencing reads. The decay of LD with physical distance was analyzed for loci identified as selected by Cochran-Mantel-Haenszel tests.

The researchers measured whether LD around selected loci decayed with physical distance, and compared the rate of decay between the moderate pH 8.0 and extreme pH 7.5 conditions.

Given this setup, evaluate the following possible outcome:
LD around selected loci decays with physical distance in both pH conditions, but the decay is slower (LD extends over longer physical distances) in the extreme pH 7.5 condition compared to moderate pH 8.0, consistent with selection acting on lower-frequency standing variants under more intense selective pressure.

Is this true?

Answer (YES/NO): YES